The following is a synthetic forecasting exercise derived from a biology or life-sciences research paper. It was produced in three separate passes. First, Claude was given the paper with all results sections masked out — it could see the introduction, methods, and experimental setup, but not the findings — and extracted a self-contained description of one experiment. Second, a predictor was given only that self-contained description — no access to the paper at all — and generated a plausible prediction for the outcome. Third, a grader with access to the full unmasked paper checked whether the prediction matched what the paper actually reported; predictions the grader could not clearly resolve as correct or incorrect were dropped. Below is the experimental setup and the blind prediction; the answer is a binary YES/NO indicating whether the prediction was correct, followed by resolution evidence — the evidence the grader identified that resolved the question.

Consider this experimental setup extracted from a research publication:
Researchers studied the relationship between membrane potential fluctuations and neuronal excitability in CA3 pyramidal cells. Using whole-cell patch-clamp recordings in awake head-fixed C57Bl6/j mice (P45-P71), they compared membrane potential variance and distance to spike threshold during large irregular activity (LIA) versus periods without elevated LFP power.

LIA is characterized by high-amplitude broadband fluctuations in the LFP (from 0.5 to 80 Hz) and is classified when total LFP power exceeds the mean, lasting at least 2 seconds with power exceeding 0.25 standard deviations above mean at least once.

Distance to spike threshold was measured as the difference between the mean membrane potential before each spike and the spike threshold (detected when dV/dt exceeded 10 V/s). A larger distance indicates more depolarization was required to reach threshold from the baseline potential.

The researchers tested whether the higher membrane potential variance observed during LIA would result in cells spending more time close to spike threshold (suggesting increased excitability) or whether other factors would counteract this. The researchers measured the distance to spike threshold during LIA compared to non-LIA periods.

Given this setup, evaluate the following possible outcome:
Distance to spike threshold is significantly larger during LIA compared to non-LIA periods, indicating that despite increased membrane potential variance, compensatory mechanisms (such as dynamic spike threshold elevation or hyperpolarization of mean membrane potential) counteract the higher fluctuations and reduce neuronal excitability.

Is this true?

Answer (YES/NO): YES